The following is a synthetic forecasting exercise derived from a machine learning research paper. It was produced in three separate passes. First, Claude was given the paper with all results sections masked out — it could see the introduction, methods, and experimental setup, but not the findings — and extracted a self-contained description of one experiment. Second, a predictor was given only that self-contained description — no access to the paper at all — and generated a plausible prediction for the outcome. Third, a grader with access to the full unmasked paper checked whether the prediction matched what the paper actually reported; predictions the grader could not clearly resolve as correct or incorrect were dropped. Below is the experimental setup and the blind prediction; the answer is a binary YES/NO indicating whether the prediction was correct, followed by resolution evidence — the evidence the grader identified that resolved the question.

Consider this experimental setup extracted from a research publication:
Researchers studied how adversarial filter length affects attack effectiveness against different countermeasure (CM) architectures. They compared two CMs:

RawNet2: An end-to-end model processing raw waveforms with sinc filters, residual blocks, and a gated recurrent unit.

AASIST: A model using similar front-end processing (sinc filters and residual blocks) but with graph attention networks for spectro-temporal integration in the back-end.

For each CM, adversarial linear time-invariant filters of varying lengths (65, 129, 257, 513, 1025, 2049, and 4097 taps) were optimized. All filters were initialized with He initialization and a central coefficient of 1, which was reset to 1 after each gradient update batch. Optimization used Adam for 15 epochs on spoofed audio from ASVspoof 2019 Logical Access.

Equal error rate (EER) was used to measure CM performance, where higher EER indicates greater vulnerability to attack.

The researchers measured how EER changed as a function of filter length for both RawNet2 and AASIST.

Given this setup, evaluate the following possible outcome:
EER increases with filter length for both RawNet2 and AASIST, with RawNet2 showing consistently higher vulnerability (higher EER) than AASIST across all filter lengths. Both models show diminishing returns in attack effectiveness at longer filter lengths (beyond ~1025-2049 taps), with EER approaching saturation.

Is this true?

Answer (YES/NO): NO